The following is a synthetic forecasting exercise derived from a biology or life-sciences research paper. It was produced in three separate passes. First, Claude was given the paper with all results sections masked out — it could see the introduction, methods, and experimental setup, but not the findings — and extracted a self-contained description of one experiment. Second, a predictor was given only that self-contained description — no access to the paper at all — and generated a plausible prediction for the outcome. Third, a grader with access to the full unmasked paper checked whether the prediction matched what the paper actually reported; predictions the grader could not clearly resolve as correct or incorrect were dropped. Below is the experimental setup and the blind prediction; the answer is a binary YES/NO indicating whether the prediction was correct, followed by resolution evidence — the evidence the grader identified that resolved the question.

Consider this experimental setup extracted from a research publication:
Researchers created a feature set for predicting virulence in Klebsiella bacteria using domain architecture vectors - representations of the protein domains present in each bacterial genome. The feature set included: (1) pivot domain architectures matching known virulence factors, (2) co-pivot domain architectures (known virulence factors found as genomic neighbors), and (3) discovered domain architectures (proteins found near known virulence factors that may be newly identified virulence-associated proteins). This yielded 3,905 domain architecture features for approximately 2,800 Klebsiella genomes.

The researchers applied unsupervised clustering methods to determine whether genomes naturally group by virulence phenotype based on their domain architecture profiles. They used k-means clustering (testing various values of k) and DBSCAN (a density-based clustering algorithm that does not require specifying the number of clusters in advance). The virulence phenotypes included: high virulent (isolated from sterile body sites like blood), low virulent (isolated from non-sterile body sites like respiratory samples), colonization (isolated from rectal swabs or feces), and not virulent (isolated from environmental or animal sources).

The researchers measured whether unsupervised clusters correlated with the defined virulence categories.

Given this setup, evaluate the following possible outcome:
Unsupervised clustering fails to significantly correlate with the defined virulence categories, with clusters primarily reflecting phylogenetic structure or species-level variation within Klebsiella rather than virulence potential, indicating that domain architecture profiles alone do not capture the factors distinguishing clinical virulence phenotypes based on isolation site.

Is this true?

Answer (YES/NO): NO